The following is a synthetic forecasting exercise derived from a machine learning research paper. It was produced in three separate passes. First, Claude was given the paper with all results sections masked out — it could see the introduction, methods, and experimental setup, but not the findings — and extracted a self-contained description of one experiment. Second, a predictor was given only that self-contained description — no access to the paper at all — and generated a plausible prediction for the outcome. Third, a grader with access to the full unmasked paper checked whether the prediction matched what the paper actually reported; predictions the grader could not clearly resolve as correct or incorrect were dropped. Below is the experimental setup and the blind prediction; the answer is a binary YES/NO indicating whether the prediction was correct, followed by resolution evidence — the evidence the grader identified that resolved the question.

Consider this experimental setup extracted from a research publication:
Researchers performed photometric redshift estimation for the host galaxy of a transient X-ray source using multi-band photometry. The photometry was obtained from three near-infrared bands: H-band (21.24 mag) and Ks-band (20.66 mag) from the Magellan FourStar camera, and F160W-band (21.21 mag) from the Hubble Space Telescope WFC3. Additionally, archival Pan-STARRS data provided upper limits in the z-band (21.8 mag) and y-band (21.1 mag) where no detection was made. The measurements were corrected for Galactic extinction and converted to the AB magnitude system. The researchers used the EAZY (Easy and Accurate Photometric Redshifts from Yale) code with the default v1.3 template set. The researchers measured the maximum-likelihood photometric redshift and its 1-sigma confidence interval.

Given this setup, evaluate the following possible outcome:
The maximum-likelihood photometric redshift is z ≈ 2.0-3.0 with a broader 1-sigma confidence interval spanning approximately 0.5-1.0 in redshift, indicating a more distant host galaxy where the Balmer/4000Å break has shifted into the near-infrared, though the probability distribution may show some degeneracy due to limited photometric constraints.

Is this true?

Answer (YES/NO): NO